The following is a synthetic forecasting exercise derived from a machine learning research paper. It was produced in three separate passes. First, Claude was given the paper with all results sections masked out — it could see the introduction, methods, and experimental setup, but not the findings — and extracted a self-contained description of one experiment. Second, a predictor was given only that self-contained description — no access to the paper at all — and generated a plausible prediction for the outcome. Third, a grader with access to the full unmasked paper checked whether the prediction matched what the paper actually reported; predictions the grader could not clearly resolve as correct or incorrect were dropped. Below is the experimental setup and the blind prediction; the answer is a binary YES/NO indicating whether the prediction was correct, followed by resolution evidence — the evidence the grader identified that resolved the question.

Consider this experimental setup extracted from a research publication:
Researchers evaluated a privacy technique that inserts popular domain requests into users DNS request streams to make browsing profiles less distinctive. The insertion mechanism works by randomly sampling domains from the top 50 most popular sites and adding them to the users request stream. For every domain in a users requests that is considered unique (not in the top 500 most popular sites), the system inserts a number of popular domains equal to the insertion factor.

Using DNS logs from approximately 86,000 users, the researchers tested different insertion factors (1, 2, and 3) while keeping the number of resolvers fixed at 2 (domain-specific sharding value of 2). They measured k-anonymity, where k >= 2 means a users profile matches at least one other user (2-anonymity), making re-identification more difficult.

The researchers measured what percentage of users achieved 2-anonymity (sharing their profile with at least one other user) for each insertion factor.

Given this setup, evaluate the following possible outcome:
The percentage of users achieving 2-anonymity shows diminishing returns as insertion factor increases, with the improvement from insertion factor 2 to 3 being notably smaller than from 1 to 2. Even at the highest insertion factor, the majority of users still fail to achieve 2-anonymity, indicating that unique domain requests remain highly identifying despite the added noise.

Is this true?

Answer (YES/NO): NO